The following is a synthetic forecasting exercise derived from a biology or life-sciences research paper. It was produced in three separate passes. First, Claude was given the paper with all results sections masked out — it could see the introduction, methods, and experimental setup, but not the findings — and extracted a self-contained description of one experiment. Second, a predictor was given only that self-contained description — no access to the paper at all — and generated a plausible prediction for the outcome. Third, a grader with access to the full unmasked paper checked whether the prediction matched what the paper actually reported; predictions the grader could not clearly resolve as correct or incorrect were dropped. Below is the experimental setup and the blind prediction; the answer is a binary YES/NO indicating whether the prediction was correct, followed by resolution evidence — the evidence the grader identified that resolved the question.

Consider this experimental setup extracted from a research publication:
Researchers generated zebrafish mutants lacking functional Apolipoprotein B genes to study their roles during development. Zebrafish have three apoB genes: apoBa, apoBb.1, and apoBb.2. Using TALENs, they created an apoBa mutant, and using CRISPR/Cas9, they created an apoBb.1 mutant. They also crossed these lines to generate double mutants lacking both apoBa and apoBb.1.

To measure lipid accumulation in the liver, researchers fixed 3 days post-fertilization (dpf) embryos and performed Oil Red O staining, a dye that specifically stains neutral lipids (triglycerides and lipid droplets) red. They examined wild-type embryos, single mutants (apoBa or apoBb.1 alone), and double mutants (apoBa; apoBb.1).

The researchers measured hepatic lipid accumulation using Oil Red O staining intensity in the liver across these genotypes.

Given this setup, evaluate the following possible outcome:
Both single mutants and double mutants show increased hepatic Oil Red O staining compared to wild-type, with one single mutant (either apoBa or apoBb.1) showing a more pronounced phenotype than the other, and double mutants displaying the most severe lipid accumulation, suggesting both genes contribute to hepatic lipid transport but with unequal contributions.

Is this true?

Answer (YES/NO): NO